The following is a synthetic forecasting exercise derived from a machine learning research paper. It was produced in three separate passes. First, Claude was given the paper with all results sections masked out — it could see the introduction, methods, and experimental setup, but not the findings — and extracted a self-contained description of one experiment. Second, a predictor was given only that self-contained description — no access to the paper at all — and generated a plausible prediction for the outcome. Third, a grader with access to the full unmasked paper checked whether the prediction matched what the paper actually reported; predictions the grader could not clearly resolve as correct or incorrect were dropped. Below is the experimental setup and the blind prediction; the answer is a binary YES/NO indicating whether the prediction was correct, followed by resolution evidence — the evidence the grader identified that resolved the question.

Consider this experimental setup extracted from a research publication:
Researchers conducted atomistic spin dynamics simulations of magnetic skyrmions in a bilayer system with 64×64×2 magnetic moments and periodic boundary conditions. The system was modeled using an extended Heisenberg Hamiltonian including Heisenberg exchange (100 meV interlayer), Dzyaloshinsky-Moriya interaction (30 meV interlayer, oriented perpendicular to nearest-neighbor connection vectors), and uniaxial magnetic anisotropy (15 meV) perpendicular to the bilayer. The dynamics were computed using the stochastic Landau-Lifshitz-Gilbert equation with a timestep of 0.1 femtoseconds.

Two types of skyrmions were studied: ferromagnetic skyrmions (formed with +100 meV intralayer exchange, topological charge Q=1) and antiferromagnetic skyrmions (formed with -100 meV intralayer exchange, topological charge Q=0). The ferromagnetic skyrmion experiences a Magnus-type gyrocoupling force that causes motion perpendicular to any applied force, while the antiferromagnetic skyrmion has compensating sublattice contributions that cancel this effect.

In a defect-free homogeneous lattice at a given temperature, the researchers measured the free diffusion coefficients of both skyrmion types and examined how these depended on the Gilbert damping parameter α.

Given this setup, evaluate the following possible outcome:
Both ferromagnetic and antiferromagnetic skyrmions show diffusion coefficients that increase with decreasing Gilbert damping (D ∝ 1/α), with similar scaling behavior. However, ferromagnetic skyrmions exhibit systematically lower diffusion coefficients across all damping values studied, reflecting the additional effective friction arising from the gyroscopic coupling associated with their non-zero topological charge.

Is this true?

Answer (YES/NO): NO